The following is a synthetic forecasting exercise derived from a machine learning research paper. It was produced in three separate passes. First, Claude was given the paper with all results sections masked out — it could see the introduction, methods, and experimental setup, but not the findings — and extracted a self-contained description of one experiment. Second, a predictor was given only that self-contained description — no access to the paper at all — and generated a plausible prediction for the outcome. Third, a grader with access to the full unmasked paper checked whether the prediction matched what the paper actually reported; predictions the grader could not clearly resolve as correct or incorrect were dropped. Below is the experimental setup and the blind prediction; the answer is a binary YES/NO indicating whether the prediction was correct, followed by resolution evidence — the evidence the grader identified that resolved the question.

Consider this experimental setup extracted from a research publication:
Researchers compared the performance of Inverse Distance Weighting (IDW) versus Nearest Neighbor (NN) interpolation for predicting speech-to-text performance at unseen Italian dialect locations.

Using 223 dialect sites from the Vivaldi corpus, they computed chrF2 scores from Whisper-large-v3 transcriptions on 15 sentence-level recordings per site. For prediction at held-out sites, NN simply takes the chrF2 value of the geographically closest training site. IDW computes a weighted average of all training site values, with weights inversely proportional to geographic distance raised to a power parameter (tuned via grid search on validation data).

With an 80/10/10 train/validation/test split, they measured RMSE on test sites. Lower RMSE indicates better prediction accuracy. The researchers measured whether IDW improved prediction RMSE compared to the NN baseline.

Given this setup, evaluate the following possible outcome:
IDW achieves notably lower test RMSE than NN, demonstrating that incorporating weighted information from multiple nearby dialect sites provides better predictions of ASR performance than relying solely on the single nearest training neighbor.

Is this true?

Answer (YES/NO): YES